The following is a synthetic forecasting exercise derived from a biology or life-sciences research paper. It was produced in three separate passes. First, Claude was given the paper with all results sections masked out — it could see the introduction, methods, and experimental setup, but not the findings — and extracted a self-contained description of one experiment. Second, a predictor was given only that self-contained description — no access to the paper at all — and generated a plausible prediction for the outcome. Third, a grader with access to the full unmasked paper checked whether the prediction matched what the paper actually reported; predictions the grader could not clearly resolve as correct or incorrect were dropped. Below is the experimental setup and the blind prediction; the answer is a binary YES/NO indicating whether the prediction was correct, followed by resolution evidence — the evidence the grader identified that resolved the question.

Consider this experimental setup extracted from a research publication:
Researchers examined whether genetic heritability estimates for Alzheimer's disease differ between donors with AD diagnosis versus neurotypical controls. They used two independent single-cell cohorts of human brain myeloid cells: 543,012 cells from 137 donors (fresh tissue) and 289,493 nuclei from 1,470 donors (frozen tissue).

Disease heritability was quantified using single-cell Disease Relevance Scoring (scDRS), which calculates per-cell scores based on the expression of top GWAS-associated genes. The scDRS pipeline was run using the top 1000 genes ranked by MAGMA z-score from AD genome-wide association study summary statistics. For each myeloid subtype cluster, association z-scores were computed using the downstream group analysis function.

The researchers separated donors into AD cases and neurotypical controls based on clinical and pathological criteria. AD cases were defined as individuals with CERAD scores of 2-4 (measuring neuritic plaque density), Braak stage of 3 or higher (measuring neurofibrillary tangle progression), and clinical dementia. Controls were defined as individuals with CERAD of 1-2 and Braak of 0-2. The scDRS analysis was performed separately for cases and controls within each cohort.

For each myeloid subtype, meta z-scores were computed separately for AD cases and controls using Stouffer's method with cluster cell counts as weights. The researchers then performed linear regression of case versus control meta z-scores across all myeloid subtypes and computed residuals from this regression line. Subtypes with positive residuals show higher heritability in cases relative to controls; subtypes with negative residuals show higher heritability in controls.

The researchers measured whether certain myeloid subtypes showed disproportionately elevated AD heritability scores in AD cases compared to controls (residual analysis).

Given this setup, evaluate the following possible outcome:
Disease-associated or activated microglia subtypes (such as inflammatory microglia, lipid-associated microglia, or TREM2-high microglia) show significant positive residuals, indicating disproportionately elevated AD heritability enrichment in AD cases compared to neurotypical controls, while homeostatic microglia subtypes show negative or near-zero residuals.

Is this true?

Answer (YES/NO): NO